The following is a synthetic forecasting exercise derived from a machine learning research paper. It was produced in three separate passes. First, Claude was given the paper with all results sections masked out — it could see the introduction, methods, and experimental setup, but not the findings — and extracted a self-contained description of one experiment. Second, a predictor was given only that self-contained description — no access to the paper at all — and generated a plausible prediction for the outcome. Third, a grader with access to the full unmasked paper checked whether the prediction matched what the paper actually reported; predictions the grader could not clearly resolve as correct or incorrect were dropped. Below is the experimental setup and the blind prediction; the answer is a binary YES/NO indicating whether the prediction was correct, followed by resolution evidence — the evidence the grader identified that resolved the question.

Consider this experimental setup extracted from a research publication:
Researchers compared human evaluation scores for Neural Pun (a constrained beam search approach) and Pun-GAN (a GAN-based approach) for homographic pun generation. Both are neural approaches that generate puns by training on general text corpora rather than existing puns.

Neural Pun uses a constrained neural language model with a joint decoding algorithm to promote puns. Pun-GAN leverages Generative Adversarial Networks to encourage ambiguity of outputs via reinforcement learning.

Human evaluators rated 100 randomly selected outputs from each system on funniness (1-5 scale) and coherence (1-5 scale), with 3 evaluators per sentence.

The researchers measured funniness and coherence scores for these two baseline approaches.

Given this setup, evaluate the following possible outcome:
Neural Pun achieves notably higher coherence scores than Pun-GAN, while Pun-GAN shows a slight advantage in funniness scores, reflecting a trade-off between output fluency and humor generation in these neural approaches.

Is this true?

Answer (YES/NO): YES